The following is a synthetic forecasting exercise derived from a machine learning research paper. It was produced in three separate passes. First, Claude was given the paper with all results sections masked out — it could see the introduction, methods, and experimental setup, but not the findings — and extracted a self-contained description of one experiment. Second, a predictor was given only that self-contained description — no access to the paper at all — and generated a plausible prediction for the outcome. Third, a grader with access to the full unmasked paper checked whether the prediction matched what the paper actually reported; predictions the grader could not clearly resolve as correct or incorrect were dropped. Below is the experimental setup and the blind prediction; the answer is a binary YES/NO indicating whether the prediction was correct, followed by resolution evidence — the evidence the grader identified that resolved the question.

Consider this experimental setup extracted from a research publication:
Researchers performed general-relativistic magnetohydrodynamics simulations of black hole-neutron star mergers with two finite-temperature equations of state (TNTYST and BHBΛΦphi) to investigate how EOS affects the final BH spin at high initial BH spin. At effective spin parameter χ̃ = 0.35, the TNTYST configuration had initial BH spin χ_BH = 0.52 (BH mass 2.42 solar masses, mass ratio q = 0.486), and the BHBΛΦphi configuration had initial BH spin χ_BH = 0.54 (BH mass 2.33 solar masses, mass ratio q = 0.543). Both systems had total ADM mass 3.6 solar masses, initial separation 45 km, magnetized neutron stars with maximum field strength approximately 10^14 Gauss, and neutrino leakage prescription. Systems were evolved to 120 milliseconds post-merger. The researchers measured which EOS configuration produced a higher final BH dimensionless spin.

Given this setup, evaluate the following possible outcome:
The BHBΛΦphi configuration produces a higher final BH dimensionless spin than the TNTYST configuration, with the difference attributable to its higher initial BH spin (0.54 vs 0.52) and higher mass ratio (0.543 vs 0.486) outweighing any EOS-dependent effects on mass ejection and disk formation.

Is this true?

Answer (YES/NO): YES